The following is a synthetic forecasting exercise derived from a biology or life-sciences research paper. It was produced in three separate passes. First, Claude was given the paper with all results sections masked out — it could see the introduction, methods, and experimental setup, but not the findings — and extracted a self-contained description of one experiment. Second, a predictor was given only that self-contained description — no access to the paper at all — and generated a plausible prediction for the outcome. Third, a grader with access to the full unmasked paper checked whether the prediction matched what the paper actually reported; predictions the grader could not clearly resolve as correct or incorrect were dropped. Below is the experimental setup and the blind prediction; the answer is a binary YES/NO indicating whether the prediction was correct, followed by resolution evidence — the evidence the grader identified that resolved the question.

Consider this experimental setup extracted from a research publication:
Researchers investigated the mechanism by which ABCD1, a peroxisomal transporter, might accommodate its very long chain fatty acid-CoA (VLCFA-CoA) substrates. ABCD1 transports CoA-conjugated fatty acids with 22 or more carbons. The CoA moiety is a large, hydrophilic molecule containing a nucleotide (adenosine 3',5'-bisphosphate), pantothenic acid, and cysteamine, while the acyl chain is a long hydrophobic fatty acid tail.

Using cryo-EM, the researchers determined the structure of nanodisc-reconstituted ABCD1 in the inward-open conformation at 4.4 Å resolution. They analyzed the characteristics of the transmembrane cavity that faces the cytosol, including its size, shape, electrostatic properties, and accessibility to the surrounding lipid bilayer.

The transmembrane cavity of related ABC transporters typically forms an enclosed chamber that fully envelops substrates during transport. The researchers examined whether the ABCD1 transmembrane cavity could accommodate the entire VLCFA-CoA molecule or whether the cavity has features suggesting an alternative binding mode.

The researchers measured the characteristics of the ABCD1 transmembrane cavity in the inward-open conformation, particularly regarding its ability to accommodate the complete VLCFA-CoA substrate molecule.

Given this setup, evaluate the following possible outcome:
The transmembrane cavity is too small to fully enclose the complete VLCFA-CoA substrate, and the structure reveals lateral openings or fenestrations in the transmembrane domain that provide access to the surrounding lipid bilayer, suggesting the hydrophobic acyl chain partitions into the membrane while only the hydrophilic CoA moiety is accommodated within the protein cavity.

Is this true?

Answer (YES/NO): NO